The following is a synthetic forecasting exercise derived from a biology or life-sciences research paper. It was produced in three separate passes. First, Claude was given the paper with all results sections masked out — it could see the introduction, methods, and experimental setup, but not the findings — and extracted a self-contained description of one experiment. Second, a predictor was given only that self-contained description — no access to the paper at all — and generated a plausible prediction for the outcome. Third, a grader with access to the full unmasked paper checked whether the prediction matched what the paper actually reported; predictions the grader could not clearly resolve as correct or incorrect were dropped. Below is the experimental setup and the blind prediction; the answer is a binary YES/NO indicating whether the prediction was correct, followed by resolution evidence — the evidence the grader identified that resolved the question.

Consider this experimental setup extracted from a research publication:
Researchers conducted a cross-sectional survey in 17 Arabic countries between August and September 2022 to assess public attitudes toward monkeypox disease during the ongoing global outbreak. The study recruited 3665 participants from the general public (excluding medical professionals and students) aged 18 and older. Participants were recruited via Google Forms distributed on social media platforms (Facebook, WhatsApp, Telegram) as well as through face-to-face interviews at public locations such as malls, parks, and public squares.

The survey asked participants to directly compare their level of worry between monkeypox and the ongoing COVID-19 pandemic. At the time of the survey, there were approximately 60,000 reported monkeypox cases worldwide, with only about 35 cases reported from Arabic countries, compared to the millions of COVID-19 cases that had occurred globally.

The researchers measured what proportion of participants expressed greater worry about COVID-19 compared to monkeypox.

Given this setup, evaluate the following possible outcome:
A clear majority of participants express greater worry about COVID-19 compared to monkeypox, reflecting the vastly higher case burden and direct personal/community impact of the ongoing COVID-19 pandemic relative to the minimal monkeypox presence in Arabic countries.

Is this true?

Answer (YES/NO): YES